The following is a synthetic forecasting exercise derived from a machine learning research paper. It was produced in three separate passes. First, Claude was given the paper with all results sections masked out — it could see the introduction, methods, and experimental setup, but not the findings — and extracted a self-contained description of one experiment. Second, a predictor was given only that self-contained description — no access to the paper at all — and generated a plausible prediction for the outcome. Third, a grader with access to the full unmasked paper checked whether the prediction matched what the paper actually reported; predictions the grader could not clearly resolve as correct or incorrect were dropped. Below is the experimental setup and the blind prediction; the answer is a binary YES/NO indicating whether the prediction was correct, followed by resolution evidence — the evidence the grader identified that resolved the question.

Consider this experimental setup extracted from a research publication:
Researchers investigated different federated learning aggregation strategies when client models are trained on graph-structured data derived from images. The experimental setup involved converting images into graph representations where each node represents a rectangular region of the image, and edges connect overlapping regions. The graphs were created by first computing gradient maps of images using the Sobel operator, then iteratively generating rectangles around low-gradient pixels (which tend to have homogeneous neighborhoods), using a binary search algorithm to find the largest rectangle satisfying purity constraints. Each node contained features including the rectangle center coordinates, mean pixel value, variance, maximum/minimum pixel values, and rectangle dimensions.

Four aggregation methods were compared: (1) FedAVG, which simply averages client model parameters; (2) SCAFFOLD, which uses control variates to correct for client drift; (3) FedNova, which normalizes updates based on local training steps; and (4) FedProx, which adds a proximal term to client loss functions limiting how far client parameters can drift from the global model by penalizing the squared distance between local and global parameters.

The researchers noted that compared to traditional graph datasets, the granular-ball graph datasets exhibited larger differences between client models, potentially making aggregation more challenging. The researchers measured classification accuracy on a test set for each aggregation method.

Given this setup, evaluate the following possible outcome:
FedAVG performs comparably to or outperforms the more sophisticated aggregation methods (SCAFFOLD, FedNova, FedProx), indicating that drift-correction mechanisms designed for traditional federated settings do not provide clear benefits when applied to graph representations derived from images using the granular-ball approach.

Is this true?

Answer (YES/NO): NO